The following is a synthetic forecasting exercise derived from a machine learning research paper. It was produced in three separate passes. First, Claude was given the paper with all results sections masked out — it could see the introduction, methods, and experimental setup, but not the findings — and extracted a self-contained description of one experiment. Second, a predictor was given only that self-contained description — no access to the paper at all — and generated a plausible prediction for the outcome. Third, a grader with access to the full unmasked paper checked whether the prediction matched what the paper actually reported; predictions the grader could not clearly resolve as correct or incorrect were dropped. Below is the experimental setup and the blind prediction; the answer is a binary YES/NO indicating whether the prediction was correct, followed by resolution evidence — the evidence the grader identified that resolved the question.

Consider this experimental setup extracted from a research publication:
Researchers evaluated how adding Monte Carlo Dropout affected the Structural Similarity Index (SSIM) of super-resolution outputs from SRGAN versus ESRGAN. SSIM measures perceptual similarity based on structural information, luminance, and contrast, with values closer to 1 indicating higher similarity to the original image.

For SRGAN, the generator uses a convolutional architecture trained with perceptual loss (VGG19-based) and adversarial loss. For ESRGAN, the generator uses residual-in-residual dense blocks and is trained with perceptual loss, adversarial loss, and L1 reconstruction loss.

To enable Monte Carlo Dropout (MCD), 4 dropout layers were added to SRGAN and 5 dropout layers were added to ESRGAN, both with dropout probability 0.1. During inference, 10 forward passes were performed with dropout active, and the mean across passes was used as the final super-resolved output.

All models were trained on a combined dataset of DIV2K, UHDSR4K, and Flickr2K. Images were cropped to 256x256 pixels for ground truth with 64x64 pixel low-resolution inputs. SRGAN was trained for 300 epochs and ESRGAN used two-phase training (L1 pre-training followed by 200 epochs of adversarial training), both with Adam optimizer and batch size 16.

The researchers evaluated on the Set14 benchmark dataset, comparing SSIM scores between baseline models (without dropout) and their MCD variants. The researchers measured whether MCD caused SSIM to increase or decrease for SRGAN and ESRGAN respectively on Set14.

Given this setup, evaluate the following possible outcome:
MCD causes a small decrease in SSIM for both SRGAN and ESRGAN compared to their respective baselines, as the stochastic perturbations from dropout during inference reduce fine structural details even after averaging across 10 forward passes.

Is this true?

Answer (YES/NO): YES